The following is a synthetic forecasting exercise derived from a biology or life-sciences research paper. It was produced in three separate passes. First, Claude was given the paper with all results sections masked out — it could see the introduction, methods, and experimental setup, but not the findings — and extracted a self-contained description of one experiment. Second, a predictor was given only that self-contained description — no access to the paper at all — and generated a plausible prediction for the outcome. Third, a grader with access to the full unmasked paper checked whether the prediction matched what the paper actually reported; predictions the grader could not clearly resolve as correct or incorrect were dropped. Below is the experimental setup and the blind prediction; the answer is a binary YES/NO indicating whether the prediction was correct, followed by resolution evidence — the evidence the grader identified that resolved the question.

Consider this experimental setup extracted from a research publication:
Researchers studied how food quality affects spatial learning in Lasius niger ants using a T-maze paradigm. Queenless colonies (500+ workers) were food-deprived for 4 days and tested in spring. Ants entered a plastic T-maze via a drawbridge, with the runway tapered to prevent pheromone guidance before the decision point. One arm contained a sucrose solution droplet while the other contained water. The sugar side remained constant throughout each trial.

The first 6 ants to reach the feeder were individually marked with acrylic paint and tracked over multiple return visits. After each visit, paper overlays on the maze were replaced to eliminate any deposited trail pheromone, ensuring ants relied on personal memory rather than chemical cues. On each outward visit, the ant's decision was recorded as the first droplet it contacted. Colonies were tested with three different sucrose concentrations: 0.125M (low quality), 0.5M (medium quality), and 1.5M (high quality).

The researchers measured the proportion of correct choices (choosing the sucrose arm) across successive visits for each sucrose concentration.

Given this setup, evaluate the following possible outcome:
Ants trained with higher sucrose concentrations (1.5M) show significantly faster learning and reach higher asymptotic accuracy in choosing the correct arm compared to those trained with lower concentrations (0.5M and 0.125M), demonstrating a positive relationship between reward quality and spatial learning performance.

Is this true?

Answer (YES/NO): NO